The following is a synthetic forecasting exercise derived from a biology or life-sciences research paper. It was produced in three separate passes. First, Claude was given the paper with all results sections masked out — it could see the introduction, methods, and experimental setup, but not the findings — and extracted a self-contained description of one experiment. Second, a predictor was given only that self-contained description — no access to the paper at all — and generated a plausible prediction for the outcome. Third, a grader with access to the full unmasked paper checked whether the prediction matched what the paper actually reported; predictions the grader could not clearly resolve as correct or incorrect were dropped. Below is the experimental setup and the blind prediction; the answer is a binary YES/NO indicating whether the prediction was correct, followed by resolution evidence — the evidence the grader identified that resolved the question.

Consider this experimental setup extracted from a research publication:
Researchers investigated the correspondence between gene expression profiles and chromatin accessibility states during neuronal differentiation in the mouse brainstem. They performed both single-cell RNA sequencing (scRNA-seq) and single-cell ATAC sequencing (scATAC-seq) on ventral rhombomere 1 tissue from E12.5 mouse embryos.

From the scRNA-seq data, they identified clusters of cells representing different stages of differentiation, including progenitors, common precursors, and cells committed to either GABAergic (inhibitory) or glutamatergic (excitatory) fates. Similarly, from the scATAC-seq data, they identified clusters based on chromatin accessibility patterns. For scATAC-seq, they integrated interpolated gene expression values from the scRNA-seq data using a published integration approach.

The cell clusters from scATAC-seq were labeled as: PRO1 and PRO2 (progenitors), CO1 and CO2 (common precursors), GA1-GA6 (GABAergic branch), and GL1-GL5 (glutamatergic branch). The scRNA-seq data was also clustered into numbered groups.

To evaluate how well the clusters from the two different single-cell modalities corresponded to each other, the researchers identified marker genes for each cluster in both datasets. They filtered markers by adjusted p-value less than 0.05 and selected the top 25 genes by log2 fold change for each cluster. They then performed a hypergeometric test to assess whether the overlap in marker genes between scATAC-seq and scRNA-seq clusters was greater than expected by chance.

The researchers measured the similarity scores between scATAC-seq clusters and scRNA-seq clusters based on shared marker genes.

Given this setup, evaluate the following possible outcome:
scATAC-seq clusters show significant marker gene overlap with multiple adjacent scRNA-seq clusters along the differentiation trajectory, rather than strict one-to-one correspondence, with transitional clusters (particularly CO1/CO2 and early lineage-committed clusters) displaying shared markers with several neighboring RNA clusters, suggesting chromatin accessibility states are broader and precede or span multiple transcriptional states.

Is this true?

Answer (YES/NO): NO